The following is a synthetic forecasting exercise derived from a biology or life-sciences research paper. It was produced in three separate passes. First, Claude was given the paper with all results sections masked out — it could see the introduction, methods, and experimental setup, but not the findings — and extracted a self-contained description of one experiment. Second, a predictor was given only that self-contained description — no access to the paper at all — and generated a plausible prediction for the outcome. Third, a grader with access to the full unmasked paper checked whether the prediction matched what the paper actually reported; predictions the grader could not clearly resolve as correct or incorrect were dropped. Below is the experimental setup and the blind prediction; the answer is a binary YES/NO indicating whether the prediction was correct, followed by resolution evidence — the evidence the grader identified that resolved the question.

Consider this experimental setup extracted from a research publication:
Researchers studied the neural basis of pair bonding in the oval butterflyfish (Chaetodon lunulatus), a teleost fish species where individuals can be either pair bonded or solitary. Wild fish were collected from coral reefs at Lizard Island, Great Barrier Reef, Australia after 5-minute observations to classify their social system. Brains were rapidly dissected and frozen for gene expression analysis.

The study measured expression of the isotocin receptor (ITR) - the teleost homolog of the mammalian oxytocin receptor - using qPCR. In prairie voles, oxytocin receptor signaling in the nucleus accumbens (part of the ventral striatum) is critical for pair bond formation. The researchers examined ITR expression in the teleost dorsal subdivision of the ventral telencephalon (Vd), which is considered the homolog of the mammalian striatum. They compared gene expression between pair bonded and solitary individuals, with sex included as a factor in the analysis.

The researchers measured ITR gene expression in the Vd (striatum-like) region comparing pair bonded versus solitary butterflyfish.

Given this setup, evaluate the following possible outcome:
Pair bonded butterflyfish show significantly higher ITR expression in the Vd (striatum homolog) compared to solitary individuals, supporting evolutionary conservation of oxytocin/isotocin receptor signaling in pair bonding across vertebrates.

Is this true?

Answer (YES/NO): NO